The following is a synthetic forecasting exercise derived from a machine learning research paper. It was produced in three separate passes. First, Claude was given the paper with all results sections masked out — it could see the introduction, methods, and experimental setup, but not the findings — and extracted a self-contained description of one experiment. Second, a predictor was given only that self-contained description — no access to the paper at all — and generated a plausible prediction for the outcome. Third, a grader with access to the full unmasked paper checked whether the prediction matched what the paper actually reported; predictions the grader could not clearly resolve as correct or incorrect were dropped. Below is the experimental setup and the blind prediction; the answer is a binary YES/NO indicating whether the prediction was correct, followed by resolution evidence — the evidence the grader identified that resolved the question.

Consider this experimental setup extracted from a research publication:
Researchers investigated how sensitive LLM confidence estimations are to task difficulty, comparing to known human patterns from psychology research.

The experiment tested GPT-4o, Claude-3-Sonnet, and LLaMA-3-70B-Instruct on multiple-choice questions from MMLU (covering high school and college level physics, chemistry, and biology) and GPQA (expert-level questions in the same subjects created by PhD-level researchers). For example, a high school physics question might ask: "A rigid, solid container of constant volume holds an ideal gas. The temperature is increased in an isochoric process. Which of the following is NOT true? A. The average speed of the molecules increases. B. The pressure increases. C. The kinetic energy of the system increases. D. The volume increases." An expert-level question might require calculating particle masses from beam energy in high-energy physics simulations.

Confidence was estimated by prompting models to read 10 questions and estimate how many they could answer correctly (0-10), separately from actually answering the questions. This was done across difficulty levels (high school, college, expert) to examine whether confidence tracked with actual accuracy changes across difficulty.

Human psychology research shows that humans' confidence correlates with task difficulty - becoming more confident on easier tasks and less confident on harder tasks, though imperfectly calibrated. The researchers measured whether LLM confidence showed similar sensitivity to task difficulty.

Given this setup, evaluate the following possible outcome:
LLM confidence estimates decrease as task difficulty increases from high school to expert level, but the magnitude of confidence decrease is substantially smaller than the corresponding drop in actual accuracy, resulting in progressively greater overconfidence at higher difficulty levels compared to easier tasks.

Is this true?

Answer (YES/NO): NO